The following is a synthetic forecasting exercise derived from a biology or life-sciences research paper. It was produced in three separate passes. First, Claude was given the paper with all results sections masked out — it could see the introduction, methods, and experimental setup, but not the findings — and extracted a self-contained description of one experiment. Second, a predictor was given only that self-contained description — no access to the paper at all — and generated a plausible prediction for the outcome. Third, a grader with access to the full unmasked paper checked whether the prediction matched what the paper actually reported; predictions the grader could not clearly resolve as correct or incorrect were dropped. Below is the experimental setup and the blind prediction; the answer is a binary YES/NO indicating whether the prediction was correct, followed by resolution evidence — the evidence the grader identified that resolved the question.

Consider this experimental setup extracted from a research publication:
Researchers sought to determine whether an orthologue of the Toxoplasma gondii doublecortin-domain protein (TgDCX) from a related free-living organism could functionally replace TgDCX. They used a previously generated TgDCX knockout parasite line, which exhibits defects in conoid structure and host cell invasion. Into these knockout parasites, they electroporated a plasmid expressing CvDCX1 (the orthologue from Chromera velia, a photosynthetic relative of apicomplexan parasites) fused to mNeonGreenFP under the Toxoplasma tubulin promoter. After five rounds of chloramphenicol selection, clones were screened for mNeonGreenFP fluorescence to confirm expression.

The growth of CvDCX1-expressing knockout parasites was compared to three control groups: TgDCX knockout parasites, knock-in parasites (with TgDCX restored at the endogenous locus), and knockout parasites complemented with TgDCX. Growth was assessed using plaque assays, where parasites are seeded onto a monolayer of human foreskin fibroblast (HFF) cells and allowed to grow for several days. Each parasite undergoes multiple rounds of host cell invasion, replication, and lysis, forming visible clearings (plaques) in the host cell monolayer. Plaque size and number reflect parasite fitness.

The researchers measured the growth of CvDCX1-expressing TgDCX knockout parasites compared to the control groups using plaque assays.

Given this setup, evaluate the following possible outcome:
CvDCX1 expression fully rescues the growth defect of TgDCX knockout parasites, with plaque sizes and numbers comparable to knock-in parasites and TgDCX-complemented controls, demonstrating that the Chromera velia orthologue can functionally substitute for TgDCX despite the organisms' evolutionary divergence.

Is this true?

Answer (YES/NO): NO